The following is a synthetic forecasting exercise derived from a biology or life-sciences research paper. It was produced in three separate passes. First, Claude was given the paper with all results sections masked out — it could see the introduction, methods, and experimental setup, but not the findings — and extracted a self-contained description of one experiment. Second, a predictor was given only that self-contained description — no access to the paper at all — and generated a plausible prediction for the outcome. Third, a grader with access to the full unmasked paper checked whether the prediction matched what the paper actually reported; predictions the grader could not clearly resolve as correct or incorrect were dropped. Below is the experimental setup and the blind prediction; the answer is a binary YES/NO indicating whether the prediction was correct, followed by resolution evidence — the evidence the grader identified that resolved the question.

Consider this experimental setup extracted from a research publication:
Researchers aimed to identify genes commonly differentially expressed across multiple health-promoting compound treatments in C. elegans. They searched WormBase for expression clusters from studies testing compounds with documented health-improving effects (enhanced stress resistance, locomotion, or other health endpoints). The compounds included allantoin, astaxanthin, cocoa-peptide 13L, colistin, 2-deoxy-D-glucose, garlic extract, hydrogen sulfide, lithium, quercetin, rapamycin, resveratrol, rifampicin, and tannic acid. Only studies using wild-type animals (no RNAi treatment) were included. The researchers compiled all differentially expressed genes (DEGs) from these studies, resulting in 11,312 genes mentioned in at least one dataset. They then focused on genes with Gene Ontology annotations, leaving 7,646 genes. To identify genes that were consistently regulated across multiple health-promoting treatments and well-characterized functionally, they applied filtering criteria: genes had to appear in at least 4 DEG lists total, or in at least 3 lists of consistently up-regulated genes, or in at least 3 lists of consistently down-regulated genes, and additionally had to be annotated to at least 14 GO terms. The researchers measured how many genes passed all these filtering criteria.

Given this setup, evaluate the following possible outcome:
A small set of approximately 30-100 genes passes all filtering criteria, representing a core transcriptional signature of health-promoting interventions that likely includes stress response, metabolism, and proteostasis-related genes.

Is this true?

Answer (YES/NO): YES